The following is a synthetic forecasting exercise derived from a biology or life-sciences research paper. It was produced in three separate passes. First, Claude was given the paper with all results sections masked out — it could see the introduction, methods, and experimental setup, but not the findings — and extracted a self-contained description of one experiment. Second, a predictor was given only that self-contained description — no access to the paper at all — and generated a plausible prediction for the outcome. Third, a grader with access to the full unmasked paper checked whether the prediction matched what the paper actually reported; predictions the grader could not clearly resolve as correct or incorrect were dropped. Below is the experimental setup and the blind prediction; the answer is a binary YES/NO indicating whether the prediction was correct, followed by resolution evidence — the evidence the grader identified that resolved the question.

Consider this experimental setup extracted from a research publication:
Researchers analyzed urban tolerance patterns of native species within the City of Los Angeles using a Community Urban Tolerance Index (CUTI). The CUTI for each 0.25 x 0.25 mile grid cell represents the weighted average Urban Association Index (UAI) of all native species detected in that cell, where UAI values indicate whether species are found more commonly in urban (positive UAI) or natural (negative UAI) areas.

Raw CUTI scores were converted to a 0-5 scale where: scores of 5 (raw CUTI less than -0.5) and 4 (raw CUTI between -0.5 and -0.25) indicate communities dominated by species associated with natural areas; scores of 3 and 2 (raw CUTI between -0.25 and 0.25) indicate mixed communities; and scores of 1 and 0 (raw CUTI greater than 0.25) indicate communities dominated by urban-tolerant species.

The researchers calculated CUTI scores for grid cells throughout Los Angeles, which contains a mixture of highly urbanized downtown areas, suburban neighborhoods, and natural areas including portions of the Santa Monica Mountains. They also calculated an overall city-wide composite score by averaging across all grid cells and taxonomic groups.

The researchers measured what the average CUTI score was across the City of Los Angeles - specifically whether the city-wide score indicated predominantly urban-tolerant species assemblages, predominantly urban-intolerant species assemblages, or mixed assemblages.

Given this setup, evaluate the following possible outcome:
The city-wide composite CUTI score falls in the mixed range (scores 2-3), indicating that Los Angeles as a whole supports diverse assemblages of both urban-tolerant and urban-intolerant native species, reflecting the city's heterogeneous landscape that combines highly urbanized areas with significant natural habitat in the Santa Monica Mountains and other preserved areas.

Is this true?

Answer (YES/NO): YES